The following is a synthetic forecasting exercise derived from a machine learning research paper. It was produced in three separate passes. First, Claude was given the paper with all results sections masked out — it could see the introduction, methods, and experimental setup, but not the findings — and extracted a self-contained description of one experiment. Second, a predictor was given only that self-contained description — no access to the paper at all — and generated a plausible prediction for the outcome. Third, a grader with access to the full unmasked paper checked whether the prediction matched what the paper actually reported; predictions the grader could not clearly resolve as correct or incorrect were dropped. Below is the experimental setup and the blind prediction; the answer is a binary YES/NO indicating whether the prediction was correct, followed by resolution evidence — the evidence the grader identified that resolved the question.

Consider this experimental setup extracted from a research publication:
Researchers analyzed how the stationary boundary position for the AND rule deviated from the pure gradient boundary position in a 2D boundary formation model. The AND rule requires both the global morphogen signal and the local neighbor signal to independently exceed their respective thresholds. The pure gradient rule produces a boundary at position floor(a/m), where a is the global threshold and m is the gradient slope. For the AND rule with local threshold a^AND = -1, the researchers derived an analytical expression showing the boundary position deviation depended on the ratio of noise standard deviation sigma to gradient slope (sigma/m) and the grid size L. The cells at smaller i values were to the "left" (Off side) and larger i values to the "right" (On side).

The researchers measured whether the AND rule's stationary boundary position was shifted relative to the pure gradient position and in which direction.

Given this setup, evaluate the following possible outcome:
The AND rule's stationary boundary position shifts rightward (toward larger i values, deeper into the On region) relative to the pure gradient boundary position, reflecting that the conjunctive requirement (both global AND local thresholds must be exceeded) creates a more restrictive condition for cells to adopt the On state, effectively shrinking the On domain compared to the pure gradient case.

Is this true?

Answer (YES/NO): YES